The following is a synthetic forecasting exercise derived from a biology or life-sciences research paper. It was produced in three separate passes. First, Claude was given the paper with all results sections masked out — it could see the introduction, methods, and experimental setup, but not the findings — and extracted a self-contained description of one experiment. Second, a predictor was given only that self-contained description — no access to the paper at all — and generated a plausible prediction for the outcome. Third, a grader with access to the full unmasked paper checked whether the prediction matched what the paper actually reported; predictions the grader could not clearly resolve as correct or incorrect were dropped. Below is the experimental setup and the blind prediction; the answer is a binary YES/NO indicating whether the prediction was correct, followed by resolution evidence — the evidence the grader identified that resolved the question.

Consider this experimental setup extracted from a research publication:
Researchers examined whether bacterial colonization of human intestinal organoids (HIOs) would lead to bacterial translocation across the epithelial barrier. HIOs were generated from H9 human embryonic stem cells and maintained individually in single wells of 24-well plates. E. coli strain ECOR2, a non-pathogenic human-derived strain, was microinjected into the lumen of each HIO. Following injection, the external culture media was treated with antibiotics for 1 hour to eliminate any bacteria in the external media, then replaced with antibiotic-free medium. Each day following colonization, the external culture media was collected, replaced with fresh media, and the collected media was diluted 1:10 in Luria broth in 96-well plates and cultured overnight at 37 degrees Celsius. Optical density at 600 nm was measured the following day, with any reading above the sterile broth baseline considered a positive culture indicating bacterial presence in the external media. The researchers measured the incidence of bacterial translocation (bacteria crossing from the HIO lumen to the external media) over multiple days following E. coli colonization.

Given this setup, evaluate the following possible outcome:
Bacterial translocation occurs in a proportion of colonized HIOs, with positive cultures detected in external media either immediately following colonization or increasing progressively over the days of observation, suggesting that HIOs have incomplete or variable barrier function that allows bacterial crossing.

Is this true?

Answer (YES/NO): YES